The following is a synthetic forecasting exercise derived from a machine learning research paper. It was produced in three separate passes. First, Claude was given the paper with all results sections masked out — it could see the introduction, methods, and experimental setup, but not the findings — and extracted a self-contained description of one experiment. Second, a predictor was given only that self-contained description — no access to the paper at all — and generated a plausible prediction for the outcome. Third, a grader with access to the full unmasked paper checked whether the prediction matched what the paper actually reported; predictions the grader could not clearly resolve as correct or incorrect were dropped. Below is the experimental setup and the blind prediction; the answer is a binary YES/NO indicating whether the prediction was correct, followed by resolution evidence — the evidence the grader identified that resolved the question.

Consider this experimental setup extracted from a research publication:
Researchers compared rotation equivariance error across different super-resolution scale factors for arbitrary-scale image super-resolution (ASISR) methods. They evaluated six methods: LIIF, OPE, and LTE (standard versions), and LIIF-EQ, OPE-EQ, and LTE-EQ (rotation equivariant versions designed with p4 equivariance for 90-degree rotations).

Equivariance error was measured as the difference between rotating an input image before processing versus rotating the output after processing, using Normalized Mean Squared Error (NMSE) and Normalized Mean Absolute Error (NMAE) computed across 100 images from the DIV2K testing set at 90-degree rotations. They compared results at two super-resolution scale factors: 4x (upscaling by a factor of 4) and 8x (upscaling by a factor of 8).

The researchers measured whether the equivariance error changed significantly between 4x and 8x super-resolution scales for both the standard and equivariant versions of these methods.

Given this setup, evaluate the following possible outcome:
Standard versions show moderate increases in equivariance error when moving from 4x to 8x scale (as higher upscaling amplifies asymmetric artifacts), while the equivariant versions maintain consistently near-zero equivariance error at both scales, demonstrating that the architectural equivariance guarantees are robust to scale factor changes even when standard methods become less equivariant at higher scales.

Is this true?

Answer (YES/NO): NO